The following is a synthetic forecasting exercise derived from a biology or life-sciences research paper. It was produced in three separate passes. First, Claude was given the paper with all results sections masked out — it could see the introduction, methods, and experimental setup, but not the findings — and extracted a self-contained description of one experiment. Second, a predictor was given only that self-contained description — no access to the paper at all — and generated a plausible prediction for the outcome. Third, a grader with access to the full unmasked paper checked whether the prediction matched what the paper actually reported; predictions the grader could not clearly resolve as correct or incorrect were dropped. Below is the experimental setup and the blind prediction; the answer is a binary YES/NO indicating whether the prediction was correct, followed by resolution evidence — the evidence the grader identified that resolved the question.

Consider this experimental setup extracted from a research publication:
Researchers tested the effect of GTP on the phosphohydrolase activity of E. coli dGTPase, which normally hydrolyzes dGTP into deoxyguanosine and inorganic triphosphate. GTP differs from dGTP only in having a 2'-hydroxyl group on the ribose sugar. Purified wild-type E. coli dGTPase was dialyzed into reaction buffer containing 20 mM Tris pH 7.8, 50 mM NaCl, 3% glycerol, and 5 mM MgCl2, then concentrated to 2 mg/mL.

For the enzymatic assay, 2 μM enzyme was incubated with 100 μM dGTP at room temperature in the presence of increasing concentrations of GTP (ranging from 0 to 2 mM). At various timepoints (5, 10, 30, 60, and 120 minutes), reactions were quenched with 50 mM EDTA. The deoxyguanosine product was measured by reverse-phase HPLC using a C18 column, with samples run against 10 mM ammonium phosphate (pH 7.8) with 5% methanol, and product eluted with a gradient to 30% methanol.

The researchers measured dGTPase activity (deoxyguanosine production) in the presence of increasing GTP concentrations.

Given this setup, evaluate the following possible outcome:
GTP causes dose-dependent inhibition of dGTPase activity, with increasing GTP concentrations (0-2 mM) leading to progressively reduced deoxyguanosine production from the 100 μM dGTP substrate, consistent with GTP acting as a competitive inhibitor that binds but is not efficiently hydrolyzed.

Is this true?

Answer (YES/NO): YES